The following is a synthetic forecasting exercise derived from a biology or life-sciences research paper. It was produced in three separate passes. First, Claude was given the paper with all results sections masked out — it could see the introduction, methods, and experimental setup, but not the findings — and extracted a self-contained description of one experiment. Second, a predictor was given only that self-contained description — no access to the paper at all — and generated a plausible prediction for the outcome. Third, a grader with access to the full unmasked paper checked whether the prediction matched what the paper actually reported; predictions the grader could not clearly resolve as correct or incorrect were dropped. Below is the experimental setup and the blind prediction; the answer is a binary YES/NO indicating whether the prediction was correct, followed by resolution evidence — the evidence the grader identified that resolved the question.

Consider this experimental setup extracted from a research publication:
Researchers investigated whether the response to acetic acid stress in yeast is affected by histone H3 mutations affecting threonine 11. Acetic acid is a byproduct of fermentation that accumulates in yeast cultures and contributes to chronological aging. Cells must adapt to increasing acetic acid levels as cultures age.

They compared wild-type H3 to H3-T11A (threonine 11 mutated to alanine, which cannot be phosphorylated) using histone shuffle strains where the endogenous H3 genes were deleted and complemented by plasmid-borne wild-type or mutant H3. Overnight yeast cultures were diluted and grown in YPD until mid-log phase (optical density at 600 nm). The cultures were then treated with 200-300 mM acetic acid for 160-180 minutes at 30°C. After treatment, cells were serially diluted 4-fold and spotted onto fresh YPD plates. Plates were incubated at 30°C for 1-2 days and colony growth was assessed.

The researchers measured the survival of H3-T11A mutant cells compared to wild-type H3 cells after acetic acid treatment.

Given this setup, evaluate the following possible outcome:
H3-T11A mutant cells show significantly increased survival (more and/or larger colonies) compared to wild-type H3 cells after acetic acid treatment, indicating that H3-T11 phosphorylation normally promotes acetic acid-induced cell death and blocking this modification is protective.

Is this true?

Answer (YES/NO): YES